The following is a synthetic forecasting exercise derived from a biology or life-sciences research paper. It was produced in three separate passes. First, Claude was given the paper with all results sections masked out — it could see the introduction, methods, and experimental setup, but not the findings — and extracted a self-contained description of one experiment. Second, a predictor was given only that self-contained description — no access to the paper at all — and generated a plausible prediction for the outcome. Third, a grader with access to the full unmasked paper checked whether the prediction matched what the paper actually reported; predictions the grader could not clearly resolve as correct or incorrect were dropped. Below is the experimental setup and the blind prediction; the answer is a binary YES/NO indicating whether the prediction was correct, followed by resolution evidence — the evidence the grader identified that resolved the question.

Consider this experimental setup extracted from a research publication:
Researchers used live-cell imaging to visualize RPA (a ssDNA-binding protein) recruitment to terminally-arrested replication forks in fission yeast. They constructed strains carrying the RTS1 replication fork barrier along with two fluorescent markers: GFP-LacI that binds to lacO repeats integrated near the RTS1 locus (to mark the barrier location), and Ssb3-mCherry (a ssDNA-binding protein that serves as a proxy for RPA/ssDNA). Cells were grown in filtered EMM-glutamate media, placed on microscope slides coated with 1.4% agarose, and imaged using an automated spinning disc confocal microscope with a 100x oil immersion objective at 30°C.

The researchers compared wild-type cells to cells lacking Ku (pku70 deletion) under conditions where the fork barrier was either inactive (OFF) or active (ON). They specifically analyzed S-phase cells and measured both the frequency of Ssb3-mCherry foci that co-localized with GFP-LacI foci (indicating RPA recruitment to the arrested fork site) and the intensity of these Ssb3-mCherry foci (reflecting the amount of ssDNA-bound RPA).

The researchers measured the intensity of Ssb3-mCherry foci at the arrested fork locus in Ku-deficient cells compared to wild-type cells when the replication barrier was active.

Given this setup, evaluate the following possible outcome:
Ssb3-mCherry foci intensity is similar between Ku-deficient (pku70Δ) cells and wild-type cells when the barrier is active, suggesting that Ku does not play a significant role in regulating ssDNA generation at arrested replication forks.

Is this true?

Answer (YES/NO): NO